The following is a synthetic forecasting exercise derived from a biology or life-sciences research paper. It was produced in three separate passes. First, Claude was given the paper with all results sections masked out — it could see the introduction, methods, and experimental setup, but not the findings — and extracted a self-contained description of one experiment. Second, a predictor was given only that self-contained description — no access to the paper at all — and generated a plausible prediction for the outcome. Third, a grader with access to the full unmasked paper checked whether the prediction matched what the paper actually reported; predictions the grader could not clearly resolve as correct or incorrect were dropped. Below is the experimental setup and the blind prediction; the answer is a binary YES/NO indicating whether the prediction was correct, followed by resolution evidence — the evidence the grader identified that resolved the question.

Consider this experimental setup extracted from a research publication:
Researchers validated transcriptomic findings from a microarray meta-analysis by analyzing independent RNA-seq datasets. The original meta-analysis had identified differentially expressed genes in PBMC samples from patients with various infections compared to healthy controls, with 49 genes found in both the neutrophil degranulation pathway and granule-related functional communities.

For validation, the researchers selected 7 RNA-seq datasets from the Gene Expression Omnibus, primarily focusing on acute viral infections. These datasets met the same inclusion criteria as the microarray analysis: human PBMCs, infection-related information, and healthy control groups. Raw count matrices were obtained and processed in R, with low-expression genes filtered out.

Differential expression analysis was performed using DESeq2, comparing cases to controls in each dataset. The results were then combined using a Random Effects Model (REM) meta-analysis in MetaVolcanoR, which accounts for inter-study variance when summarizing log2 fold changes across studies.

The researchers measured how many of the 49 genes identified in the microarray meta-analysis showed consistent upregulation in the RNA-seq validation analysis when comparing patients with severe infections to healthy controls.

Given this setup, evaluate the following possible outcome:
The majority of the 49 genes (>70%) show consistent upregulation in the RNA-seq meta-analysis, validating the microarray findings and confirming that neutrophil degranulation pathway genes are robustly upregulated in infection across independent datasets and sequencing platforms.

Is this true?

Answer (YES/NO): NO